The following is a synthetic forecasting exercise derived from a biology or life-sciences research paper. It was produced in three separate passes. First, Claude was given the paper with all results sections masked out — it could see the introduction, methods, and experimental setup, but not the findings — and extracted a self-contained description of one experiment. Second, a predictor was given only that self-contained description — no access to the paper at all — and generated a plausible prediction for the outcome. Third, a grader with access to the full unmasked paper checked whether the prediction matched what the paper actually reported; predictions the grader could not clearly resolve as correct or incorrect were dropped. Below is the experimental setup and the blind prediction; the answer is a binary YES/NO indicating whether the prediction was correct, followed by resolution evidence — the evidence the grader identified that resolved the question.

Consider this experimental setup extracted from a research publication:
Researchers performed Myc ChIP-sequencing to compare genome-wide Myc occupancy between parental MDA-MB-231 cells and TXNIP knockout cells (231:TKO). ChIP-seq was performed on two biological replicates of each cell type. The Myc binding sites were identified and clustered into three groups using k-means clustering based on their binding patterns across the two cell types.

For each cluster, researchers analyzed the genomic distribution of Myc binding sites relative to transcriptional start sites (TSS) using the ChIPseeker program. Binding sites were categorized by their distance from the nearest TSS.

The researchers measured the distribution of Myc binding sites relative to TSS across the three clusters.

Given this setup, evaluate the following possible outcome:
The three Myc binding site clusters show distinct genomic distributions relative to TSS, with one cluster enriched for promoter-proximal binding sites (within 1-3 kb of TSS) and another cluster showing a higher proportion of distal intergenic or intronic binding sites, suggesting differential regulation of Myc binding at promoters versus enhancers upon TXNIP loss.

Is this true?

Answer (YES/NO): YES